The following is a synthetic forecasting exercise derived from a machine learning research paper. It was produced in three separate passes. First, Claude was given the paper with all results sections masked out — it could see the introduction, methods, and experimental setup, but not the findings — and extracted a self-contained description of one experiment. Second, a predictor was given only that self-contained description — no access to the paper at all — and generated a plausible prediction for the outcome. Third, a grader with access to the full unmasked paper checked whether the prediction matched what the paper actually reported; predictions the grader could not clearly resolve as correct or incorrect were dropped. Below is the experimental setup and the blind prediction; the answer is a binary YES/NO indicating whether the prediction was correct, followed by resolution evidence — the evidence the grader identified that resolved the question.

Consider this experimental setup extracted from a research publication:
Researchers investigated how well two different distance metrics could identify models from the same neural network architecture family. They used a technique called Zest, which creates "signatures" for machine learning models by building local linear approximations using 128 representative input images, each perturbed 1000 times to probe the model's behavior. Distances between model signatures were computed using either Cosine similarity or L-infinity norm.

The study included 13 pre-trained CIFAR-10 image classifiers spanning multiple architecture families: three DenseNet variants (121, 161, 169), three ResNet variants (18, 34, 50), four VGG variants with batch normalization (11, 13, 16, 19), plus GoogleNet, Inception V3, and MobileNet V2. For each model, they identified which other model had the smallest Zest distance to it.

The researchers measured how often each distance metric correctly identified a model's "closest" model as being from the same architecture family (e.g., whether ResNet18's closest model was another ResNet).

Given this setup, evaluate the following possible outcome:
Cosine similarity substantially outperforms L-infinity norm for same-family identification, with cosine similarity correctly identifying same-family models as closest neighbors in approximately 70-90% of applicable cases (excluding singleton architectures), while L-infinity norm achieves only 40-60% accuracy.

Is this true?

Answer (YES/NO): YES